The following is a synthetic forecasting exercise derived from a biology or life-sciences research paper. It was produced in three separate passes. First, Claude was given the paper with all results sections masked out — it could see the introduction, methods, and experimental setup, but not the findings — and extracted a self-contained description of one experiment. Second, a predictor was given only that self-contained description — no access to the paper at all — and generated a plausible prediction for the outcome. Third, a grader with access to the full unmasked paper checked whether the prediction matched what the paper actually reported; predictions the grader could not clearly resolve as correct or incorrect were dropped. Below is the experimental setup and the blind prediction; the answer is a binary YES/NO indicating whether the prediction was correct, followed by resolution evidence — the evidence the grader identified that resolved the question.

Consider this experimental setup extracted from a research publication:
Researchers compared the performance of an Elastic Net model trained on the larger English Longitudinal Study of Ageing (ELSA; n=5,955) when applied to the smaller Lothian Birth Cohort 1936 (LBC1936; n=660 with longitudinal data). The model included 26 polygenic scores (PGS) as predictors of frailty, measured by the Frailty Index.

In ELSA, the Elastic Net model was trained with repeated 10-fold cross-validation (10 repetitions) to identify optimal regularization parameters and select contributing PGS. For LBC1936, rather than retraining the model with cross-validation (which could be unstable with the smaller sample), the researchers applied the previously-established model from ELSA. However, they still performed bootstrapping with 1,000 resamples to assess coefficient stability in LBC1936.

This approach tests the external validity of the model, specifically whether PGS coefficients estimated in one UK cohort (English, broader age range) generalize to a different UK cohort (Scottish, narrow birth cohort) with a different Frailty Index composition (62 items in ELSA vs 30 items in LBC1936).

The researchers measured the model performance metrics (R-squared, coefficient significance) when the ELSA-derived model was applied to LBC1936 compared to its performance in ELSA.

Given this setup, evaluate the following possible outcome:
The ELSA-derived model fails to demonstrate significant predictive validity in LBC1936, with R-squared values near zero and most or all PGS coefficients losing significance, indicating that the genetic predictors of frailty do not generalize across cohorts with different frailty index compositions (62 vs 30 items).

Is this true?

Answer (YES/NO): NO